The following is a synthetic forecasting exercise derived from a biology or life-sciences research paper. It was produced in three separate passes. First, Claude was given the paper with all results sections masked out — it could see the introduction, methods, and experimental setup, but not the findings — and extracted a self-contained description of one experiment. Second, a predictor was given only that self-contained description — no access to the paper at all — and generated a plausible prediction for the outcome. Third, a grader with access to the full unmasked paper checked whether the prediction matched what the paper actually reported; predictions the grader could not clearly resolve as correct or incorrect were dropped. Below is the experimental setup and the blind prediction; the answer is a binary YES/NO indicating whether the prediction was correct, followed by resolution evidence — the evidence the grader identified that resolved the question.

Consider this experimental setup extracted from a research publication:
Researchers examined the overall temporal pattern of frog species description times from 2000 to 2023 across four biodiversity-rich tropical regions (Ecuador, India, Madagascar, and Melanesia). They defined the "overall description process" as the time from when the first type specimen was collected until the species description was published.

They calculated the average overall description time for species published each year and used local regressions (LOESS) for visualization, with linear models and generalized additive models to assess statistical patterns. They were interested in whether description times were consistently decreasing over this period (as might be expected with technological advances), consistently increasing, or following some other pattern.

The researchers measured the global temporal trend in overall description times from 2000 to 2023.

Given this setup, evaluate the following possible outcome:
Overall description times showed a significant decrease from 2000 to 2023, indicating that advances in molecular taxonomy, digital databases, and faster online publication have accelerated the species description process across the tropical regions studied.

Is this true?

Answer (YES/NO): NO